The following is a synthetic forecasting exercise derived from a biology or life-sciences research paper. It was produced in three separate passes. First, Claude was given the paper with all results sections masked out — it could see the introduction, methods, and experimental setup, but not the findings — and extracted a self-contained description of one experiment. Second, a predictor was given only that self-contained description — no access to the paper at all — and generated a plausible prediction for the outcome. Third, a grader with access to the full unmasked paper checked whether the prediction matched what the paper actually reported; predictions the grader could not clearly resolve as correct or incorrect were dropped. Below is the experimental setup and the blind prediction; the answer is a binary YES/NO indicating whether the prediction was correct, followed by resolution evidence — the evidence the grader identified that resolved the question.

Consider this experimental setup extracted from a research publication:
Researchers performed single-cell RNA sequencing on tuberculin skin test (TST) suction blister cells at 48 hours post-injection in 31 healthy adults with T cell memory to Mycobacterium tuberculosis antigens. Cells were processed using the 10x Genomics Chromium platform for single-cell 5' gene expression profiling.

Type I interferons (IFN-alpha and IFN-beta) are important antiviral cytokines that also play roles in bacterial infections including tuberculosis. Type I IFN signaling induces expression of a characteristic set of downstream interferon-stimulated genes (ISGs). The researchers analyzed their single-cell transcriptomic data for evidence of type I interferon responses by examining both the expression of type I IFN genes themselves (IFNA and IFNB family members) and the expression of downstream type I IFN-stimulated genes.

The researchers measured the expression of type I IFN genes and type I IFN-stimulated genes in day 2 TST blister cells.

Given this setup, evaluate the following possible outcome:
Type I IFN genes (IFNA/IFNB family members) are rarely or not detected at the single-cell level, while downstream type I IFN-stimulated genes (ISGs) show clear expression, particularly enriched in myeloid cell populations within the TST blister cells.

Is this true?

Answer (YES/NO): NO